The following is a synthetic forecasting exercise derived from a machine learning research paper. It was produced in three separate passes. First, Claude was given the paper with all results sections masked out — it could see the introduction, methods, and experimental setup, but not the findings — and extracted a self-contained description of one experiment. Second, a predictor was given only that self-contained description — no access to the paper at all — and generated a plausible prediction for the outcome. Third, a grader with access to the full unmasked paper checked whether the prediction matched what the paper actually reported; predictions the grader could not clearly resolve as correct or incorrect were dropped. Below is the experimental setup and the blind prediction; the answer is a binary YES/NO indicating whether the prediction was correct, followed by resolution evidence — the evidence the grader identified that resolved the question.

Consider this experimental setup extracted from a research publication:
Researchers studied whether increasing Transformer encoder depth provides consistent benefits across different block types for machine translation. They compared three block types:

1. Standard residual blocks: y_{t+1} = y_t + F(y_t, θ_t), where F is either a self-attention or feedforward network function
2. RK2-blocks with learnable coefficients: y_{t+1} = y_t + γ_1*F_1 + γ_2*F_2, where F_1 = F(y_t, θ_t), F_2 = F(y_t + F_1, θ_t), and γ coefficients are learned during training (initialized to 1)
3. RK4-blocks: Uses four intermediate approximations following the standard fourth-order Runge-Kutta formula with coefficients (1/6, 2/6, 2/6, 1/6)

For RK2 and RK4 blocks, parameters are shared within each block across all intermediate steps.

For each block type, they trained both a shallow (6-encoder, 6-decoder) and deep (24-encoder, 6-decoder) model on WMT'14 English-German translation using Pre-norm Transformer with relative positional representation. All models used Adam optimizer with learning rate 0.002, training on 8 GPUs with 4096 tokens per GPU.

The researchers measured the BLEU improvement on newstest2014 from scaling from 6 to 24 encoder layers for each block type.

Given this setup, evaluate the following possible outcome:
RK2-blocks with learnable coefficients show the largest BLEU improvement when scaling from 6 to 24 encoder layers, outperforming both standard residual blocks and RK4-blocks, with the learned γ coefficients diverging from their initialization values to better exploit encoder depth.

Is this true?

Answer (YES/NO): NO